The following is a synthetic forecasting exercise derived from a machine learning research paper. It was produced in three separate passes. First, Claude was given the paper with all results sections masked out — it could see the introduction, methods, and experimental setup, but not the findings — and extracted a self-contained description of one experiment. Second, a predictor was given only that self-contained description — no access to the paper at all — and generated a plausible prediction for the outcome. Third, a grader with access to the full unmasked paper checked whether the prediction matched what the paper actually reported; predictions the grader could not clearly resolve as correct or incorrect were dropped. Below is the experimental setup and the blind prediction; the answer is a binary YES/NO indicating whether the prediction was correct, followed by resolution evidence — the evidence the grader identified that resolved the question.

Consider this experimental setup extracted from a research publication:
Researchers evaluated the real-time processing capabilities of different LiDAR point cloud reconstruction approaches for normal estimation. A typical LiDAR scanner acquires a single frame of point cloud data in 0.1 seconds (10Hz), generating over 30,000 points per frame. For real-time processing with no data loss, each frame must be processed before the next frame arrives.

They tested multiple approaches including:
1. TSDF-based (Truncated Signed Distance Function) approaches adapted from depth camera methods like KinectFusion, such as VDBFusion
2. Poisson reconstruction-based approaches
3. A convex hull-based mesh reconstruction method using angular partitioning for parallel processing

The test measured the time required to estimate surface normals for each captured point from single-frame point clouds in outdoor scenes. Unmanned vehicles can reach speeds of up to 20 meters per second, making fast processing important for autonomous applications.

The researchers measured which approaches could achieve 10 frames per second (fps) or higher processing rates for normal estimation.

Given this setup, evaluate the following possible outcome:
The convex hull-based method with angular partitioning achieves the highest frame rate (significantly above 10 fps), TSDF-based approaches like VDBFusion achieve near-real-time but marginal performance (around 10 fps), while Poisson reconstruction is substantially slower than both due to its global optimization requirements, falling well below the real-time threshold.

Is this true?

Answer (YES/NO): NO